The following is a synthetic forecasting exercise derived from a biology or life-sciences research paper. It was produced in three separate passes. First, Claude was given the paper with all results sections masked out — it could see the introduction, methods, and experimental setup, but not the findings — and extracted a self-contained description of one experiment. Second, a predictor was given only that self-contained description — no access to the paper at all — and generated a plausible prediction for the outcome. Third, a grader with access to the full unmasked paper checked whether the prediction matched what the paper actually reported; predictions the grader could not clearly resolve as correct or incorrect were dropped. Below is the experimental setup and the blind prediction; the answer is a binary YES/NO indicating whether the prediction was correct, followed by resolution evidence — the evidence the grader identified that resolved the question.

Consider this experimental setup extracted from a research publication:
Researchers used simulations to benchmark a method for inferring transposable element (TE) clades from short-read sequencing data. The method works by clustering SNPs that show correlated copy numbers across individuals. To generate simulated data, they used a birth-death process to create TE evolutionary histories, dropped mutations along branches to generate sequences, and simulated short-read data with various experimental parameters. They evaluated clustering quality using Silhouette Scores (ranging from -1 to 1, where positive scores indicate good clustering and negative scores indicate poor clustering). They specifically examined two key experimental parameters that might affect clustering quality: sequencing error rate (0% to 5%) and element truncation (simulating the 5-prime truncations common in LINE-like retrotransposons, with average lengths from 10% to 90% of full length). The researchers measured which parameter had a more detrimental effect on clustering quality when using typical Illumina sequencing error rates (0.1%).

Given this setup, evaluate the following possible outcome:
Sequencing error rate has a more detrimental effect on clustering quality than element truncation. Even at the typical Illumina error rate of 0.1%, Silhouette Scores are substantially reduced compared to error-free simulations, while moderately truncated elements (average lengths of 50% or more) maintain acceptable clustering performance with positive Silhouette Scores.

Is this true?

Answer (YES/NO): NO